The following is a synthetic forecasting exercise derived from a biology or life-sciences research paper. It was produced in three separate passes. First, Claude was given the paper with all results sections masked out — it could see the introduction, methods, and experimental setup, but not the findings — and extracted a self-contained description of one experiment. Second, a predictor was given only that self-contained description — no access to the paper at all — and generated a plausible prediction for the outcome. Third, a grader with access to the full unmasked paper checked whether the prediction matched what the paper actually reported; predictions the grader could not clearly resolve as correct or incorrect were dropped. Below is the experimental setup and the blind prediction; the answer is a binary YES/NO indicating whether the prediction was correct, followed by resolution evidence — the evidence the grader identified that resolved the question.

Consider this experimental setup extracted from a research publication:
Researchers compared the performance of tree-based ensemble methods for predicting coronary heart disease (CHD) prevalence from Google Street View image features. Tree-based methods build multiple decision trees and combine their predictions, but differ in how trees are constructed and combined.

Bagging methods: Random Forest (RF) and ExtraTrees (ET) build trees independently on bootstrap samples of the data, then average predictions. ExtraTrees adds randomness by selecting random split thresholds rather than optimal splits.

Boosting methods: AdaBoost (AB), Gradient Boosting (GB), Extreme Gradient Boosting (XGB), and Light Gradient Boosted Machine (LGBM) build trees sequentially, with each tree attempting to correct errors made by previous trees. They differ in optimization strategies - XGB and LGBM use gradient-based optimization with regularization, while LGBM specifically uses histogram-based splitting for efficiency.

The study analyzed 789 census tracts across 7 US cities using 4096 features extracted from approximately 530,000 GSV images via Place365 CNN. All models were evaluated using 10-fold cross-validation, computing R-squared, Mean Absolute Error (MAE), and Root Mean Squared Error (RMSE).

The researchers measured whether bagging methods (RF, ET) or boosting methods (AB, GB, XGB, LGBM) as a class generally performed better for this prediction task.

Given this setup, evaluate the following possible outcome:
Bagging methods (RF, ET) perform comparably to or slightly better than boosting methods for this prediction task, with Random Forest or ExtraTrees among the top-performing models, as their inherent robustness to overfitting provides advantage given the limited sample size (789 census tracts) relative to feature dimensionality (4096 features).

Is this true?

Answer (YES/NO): YES